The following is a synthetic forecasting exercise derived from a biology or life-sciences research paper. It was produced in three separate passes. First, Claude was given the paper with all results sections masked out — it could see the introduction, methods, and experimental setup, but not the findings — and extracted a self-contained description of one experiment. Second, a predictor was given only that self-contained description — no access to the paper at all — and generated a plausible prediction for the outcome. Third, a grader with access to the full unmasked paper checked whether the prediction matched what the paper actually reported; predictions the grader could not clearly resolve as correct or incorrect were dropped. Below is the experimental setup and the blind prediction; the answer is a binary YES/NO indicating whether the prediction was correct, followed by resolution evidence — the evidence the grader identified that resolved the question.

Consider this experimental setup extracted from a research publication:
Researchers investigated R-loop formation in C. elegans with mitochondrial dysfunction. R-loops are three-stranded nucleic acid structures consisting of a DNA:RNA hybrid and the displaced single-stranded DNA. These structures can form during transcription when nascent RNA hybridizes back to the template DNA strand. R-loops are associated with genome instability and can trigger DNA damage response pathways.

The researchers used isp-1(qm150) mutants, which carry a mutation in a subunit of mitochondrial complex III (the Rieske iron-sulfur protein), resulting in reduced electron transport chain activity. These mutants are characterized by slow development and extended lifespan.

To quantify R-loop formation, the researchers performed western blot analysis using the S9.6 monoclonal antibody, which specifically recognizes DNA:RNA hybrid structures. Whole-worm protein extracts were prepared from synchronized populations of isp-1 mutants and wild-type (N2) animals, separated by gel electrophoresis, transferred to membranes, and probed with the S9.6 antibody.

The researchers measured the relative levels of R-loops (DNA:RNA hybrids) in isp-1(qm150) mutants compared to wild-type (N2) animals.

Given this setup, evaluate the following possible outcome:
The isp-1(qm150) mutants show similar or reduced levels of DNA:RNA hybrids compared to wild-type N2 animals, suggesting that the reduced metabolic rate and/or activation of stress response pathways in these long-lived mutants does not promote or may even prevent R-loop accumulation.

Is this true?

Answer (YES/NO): NO